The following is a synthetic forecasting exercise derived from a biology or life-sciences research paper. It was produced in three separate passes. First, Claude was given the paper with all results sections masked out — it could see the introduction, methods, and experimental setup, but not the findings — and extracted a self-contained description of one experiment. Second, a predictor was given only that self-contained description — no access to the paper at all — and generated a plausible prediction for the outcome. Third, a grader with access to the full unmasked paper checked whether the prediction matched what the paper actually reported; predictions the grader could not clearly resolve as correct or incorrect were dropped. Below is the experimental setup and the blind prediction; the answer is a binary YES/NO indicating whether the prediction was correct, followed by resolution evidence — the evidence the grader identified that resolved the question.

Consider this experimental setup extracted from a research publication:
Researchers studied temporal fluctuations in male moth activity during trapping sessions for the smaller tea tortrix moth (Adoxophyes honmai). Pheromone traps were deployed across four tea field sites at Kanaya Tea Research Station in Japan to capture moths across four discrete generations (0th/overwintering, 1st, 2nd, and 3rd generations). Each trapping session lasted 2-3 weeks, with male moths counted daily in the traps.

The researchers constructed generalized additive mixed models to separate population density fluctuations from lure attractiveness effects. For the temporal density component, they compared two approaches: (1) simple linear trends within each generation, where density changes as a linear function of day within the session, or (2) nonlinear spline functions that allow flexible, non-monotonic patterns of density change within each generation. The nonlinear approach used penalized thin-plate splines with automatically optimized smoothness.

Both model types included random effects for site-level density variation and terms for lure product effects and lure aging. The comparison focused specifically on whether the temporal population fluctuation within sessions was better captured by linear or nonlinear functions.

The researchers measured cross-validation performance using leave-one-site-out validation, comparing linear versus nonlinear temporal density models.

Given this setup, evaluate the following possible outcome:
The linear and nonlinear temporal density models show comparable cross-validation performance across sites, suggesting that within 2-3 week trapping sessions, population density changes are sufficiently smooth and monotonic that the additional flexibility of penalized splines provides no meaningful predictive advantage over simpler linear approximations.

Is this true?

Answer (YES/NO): NO